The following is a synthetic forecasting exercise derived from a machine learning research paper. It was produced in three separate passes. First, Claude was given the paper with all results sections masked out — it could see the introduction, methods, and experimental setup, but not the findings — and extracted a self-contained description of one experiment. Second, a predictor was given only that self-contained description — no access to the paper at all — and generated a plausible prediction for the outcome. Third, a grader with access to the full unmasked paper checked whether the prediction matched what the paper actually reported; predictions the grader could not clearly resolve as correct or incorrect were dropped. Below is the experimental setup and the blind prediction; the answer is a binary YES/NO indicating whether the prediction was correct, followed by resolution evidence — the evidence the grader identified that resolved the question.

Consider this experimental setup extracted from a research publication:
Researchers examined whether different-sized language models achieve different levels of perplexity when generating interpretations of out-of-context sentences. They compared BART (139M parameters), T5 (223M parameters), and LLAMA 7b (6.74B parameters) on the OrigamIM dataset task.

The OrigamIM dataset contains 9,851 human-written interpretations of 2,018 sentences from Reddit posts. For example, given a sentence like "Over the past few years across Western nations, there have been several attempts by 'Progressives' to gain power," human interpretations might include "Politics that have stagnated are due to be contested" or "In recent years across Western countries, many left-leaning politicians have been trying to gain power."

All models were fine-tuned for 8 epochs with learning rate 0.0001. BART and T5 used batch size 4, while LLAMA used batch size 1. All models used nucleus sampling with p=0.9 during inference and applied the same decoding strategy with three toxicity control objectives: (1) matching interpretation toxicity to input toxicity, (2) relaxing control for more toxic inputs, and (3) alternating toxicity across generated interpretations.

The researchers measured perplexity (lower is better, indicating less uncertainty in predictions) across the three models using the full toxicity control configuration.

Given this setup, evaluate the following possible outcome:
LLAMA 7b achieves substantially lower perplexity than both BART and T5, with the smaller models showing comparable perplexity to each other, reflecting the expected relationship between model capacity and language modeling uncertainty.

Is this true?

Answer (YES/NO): NO